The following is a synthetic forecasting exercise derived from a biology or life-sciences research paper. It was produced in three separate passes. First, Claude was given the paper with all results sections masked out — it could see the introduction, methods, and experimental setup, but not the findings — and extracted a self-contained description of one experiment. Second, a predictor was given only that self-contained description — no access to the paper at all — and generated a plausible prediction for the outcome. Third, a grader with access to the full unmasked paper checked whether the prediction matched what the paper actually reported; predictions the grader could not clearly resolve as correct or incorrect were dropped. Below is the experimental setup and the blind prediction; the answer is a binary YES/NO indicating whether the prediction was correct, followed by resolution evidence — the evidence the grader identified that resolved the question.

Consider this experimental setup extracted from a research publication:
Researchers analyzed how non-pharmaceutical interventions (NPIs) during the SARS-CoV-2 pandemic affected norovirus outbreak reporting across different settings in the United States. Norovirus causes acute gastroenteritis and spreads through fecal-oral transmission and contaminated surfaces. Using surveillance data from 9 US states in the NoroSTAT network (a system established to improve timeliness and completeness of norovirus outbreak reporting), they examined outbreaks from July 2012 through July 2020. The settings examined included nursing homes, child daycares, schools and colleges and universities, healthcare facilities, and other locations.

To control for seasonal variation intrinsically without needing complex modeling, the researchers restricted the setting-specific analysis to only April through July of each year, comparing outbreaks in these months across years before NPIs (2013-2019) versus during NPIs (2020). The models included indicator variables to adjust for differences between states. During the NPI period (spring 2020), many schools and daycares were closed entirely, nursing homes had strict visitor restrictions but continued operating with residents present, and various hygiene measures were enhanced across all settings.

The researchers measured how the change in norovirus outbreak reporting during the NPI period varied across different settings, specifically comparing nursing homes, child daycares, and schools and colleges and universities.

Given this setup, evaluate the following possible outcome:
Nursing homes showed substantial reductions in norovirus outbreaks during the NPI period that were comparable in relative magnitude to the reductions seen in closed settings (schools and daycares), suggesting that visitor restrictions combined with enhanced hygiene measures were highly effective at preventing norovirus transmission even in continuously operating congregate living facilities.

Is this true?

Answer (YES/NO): NO